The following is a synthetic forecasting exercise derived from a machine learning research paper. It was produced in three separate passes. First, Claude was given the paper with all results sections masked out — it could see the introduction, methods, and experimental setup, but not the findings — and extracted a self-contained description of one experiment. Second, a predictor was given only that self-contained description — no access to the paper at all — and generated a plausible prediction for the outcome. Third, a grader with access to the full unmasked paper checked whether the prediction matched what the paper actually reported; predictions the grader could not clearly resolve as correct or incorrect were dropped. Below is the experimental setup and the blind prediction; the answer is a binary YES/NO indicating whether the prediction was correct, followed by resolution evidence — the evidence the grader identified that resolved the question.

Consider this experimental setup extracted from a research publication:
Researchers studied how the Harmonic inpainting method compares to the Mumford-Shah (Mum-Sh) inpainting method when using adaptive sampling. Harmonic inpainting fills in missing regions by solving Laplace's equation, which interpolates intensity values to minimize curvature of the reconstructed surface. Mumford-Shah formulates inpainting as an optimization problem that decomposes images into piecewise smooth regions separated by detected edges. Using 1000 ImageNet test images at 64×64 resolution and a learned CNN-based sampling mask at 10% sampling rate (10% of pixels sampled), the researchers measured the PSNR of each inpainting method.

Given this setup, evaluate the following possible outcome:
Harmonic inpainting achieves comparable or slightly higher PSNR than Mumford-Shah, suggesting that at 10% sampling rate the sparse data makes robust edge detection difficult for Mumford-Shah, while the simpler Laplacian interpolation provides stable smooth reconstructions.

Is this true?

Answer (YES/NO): NO